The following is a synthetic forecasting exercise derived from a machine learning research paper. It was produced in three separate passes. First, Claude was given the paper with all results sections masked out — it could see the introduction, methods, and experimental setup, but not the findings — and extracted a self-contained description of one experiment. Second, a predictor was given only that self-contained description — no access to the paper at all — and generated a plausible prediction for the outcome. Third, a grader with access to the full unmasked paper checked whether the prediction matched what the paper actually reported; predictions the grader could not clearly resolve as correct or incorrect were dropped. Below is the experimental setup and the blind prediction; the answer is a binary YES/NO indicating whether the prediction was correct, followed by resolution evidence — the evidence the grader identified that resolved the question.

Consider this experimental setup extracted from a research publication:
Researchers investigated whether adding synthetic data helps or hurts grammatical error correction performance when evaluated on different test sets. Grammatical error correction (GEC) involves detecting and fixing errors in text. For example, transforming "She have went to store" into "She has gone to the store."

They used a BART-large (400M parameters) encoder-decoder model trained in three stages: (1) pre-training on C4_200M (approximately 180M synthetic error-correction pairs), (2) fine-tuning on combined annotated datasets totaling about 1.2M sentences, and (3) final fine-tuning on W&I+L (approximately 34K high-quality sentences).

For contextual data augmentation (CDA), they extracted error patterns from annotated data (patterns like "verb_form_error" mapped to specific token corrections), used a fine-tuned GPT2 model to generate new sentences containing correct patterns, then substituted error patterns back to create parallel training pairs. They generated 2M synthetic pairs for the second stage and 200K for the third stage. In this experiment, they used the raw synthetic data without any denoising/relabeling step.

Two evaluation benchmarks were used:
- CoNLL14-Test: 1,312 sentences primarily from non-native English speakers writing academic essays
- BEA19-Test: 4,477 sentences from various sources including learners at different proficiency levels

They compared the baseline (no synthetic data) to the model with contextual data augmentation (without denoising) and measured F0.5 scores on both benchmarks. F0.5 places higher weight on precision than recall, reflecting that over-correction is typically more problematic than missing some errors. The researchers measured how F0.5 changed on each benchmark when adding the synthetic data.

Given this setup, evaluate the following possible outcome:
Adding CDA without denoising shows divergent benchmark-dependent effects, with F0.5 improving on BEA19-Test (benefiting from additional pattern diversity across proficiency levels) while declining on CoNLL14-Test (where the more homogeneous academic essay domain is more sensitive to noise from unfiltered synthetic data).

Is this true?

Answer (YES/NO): YES